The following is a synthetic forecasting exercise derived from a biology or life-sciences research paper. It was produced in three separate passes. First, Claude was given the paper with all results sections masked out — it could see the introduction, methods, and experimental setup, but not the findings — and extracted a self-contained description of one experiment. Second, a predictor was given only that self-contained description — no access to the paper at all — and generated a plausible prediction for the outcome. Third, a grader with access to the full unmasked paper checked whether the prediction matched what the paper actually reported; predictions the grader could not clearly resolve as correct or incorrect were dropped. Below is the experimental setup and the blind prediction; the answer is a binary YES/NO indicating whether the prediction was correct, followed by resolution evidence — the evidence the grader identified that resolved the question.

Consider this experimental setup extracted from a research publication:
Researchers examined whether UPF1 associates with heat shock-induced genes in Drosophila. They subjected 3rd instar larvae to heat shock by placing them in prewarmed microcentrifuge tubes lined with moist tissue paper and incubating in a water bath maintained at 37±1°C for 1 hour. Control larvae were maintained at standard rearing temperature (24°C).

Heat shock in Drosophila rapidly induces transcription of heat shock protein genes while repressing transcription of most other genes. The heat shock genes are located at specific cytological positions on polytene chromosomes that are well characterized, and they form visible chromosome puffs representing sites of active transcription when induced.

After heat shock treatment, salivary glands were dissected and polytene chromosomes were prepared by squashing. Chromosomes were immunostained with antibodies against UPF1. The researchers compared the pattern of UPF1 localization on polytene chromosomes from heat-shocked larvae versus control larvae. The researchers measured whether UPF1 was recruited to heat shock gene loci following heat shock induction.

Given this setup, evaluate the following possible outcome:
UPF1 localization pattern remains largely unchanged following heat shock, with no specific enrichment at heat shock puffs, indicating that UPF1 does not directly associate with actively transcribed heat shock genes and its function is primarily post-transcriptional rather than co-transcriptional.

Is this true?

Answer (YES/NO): NO